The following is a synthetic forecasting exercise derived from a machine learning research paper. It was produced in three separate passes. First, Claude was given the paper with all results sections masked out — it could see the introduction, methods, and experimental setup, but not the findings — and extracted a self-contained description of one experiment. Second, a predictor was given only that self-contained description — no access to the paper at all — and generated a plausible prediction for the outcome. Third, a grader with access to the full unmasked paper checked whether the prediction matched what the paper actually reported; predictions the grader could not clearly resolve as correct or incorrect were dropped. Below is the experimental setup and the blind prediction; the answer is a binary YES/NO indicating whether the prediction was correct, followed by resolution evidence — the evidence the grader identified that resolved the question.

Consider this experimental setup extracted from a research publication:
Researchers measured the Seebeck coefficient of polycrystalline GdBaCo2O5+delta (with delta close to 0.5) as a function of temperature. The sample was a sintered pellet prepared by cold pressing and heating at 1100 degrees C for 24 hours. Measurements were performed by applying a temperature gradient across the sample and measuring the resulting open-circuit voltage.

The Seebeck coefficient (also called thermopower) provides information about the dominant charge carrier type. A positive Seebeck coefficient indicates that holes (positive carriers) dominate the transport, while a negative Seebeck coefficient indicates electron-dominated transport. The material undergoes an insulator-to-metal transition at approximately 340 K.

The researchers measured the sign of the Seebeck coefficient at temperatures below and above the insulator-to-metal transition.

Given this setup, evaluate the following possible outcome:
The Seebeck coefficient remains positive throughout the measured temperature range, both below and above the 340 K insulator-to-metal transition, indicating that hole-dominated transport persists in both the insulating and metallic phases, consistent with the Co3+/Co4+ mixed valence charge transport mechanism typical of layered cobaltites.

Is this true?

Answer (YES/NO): NO